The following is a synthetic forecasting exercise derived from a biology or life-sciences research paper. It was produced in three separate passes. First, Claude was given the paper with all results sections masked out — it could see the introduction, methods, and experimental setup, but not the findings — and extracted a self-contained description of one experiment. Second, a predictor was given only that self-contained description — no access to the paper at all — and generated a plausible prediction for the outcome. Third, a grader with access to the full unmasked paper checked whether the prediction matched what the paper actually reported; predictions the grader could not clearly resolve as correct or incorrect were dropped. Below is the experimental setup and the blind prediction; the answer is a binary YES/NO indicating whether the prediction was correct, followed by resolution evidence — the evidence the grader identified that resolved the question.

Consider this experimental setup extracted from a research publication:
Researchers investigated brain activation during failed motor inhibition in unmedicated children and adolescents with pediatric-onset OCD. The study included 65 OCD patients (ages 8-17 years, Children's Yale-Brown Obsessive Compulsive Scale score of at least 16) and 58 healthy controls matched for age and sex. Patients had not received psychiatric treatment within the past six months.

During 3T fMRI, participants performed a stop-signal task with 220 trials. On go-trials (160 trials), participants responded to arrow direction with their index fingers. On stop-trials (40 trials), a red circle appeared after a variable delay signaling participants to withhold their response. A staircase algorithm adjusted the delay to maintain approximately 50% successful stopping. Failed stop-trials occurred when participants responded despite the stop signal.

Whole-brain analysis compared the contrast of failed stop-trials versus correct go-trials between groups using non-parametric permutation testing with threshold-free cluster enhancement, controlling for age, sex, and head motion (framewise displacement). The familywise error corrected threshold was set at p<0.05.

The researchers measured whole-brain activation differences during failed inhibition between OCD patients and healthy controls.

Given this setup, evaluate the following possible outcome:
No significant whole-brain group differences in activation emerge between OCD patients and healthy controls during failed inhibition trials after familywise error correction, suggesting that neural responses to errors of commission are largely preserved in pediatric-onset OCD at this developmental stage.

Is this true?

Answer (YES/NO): YES